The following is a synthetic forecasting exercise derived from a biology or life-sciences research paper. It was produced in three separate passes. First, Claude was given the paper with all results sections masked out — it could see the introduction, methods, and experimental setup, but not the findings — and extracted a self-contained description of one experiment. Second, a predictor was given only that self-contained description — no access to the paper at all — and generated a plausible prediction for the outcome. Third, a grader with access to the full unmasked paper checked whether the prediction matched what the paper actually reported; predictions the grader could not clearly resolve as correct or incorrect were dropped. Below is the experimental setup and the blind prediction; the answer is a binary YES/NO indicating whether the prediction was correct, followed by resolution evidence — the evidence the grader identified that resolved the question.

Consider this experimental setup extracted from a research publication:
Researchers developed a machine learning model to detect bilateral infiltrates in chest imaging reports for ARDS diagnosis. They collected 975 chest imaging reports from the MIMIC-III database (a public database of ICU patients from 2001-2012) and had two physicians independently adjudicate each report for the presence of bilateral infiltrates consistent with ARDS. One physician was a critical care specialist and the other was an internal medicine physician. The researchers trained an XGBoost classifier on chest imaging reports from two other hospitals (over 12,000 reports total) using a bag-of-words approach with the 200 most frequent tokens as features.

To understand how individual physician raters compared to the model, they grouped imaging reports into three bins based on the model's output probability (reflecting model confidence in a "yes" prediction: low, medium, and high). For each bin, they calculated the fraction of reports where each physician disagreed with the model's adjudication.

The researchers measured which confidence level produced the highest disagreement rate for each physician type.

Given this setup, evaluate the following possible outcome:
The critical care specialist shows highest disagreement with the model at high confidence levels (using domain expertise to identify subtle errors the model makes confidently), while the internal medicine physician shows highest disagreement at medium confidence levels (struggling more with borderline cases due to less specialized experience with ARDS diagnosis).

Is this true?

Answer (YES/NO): NO